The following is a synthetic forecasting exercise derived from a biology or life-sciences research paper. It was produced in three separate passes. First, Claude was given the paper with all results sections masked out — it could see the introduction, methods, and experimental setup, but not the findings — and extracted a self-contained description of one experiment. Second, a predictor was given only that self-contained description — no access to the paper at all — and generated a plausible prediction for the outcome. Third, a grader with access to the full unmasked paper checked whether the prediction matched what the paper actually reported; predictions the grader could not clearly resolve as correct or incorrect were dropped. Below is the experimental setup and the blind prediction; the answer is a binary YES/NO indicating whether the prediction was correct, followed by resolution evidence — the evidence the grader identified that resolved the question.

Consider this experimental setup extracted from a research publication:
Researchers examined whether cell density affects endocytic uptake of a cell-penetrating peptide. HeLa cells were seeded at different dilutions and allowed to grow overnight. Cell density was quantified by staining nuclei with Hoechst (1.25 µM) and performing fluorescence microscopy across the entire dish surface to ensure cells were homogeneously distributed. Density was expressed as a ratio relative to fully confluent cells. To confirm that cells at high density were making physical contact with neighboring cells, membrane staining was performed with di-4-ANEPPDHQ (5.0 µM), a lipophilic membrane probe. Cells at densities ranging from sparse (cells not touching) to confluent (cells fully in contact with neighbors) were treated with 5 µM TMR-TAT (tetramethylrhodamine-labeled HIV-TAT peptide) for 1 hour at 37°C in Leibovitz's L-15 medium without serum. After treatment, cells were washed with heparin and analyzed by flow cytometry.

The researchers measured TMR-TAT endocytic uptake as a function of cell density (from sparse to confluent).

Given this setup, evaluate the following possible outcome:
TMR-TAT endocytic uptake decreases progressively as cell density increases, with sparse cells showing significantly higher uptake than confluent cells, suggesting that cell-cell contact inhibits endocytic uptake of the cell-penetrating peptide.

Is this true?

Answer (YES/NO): NO